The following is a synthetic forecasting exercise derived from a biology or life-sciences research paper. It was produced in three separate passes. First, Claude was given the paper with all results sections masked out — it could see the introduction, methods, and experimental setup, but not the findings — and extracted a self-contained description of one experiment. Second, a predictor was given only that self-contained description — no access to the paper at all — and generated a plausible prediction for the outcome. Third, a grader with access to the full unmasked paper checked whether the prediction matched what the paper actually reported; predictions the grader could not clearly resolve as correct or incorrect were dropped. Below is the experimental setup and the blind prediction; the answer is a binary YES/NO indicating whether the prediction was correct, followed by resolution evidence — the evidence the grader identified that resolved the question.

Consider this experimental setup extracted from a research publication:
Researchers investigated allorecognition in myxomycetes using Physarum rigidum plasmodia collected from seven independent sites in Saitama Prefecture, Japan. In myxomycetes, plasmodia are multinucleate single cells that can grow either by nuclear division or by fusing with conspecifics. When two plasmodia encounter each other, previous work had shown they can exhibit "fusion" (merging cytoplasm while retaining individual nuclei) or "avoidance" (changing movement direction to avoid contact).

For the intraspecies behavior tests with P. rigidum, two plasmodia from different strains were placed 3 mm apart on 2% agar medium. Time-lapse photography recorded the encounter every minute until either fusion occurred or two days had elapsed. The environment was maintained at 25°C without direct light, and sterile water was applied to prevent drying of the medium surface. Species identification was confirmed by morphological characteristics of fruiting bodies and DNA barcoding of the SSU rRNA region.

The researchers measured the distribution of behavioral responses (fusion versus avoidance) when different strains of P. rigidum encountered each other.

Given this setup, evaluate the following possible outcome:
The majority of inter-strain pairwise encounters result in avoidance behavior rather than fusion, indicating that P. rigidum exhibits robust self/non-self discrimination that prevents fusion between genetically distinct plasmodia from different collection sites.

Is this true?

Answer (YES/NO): YES